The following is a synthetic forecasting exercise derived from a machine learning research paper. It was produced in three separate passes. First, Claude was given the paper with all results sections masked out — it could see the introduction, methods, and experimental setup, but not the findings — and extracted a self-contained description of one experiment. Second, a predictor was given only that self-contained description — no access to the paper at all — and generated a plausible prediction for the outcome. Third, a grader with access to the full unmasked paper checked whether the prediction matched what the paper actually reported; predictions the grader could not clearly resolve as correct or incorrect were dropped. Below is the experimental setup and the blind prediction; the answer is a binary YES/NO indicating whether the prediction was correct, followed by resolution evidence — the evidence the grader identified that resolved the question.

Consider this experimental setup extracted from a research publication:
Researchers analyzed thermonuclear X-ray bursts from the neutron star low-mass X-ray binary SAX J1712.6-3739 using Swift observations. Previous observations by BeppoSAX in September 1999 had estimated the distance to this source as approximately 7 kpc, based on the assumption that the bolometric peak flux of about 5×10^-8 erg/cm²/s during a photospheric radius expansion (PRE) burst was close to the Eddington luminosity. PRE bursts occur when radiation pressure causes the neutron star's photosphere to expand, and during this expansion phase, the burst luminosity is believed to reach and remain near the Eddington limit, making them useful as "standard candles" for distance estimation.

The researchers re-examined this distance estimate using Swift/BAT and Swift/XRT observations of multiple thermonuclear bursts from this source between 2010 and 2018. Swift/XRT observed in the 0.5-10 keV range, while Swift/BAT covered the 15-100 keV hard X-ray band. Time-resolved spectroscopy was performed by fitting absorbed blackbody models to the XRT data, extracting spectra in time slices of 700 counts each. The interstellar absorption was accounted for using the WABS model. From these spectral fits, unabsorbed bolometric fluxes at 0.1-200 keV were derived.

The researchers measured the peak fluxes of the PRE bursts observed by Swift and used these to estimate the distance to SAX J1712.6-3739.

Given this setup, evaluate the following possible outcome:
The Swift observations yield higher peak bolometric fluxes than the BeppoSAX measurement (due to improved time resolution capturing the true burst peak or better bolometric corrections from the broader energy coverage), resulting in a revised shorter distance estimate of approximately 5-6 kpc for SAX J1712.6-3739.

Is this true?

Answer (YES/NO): NO